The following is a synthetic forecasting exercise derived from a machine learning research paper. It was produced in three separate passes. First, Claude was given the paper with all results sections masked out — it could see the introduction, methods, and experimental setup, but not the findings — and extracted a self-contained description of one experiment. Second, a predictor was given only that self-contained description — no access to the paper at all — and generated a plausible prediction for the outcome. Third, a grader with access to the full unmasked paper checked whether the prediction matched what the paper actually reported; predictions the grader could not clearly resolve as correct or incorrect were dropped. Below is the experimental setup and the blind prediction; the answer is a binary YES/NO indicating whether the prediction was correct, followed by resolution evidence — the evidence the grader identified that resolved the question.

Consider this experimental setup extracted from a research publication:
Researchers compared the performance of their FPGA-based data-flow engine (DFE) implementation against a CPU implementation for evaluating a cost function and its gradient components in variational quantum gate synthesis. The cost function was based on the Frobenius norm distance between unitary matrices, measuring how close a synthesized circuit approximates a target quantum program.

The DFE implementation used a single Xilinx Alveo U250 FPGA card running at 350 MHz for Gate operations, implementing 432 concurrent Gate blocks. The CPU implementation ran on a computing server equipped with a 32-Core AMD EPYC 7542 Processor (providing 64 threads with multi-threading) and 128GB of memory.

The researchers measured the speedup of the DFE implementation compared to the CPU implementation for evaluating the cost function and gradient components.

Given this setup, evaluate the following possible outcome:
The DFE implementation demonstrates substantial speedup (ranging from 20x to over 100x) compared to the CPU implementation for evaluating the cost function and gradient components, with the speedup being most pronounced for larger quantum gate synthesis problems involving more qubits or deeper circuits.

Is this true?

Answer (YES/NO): NO